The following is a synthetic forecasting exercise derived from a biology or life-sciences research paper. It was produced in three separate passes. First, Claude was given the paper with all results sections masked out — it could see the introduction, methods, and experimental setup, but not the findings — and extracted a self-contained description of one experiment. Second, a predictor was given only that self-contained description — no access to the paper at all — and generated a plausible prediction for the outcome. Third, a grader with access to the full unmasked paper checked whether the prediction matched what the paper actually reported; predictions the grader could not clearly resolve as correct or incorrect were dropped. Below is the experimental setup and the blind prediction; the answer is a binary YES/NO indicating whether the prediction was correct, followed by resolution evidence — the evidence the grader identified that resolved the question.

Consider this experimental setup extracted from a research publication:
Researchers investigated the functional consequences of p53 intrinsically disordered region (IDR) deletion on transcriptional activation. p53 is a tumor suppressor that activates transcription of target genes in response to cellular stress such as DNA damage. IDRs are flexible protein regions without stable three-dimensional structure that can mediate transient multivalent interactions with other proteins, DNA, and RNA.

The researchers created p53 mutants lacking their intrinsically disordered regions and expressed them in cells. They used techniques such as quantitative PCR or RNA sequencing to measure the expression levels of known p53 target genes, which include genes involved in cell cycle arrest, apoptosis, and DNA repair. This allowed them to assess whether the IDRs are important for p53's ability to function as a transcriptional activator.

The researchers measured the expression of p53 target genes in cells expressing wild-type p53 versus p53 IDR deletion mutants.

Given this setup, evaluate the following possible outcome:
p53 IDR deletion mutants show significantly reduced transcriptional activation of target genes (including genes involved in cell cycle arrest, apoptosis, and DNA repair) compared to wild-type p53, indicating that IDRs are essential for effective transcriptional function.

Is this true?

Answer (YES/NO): NO